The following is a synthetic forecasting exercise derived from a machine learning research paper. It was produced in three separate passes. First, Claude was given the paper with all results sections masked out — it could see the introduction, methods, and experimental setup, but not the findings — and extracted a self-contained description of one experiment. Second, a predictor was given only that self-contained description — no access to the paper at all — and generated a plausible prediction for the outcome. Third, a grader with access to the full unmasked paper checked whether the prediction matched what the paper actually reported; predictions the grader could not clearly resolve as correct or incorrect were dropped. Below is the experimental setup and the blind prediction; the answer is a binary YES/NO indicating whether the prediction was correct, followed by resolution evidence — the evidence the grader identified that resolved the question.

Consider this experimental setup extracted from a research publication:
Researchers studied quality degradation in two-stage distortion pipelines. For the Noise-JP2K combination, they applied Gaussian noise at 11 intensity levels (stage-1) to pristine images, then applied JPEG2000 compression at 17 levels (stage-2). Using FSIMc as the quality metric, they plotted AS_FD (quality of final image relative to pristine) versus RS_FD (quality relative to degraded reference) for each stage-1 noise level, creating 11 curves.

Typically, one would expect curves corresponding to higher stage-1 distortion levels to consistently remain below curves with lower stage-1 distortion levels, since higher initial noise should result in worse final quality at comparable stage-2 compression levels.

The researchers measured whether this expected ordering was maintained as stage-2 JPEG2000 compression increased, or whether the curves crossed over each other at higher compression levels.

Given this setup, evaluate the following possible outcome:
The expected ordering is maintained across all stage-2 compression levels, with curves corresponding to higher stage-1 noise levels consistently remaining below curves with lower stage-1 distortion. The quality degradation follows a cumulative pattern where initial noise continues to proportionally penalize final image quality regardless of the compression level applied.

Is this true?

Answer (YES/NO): NO